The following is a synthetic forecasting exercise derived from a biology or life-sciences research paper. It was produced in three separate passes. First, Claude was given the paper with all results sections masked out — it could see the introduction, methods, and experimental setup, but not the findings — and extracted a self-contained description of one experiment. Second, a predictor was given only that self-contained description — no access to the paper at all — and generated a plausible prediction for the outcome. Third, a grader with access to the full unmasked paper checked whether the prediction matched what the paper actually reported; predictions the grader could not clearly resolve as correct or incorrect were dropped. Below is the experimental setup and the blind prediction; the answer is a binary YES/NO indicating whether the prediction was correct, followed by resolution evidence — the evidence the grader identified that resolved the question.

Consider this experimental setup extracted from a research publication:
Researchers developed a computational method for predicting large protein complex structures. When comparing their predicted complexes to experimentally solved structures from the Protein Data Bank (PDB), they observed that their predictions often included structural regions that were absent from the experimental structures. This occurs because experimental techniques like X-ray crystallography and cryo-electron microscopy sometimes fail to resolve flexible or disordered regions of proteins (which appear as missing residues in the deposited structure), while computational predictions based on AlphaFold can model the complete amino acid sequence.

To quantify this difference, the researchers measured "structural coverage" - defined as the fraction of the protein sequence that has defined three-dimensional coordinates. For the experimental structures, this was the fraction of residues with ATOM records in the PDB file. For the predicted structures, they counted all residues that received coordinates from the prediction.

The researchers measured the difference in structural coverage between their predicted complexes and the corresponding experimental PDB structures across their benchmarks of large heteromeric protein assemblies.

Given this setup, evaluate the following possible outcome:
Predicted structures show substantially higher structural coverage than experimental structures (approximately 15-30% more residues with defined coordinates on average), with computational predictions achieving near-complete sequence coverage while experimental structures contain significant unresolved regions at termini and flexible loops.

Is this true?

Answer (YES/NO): NO